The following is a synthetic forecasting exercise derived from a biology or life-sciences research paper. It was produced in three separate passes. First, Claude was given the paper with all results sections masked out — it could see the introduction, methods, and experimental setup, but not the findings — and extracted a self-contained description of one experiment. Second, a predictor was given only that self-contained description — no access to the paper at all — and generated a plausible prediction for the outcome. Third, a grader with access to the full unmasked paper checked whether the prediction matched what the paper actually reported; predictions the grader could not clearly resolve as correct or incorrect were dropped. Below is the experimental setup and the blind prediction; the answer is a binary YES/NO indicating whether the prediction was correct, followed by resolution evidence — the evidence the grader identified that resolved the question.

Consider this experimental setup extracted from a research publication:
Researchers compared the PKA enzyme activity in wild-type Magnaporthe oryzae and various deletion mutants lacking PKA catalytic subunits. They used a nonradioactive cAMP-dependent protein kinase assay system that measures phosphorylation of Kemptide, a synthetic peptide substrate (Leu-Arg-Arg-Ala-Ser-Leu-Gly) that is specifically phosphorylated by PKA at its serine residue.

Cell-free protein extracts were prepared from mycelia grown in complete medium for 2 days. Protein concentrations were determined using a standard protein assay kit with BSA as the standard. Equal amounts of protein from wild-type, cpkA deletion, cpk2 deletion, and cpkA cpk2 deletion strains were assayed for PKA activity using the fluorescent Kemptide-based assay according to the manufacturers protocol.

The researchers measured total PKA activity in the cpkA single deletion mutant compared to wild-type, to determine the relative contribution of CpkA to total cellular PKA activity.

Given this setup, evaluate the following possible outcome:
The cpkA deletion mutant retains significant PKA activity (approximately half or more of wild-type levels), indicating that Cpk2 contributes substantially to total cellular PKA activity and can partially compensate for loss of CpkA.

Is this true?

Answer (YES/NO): NO